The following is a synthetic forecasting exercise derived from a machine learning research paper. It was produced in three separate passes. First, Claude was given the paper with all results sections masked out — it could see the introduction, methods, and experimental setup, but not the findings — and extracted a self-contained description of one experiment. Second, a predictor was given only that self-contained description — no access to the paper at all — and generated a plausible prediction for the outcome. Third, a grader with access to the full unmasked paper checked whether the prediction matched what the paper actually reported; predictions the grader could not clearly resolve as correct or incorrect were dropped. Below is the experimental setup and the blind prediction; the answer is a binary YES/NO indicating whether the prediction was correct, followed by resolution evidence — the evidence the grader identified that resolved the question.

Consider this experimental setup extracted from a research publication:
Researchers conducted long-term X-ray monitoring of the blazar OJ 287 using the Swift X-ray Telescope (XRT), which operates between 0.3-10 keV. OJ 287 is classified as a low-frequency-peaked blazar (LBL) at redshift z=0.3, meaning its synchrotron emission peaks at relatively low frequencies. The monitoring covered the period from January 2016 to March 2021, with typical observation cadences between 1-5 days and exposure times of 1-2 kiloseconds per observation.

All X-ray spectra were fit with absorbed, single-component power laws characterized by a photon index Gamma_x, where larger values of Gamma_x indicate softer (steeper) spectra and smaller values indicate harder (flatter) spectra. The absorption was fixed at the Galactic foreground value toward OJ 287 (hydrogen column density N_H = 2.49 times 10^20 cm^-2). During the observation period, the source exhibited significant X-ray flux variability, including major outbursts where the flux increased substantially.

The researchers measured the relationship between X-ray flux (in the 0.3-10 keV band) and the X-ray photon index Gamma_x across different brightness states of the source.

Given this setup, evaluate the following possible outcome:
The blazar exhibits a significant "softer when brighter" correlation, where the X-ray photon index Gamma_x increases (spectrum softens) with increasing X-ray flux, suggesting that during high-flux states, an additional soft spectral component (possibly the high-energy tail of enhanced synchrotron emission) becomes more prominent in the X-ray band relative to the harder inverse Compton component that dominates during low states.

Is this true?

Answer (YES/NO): YES